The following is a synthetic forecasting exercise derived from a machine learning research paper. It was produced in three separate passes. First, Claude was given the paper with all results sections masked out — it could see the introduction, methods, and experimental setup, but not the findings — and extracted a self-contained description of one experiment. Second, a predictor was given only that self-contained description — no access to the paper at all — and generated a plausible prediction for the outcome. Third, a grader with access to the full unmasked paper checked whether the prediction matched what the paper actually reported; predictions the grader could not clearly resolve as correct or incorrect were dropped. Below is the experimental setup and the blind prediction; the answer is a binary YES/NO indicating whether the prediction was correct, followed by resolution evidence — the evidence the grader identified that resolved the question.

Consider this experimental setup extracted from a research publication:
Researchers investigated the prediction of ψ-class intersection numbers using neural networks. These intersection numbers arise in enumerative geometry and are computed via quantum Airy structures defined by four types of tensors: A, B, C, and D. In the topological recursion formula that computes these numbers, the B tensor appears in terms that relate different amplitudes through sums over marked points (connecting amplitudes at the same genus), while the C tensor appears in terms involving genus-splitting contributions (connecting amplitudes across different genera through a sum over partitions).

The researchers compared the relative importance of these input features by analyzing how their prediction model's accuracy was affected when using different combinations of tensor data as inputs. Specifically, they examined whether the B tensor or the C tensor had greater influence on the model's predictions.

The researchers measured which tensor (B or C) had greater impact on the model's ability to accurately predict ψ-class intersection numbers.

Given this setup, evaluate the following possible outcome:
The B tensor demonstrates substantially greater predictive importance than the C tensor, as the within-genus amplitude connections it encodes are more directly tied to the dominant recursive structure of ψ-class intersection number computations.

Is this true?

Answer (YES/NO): YES